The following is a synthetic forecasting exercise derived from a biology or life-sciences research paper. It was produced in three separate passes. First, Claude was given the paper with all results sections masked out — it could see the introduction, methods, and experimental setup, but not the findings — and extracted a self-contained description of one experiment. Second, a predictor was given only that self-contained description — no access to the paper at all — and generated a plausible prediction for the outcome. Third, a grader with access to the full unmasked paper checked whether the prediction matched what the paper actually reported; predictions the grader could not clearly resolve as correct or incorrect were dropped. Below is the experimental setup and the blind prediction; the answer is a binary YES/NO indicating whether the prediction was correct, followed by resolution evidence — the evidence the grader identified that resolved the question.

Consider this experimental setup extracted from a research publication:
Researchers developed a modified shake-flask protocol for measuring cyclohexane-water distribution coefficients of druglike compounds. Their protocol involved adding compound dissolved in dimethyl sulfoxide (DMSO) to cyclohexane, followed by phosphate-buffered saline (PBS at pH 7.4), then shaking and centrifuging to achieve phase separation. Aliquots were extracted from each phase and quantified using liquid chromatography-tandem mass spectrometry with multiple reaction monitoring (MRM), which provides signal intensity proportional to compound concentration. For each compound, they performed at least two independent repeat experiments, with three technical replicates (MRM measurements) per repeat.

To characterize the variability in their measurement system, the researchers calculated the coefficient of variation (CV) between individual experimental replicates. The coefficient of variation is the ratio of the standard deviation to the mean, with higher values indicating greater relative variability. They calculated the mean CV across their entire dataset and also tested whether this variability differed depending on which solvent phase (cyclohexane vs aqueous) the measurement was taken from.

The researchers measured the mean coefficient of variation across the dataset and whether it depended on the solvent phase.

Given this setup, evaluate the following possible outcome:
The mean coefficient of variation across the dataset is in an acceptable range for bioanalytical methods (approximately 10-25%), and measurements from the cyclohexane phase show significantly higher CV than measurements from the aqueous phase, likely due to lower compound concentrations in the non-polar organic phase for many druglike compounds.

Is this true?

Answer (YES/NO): NO